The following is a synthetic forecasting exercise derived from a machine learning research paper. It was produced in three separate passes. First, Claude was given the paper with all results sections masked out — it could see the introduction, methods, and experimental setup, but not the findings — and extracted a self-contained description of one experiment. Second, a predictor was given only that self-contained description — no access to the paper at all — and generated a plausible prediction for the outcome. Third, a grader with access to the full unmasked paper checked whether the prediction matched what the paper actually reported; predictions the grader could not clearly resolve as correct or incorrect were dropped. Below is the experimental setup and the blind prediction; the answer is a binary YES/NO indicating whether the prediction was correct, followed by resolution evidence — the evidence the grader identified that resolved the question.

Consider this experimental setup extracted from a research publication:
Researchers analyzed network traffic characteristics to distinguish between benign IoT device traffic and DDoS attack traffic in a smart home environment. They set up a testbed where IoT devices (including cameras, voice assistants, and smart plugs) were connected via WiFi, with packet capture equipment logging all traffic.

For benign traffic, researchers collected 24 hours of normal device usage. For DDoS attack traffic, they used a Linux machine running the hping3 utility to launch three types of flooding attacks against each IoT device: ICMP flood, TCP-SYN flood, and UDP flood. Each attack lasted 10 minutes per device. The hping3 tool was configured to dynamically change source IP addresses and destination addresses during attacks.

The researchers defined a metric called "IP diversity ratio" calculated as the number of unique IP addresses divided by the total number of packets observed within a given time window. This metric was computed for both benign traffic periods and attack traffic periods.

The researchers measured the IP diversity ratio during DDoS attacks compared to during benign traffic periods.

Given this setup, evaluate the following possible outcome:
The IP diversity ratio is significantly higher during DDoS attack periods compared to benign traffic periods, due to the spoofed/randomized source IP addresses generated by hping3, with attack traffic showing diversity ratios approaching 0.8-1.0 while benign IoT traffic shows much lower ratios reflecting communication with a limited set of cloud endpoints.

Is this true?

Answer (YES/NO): NO